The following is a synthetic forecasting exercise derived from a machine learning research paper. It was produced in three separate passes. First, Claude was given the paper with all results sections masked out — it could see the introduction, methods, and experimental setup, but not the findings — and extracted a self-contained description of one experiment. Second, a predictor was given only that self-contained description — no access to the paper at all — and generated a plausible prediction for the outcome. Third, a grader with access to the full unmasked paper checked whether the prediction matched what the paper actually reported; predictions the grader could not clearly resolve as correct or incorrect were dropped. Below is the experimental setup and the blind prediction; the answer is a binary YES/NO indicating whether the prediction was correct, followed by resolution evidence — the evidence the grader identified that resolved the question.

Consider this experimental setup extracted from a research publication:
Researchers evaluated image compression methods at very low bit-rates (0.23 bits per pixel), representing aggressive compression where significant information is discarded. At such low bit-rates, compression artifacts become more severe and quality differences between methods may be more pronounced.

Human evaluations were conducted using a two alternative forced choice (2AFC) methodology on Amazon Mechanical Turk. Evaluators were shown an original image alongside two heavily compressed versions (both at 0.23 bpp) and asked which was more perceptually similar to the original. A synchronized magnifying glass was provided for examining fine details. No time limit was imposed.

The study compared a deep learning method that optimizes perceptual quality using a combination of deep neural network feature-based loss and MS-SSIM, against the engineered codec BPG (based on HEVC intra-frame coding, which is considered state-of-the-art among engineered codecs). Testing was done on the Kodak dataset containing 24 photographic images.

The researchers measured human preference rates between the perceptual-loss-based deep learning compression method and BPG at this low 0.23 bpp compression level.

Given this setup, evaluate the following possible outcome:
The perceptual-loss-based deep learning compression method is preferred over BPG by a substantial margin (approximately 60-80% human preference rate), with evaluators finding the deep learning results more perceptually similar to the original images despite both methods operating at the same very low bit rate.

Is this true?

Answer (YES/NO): NO